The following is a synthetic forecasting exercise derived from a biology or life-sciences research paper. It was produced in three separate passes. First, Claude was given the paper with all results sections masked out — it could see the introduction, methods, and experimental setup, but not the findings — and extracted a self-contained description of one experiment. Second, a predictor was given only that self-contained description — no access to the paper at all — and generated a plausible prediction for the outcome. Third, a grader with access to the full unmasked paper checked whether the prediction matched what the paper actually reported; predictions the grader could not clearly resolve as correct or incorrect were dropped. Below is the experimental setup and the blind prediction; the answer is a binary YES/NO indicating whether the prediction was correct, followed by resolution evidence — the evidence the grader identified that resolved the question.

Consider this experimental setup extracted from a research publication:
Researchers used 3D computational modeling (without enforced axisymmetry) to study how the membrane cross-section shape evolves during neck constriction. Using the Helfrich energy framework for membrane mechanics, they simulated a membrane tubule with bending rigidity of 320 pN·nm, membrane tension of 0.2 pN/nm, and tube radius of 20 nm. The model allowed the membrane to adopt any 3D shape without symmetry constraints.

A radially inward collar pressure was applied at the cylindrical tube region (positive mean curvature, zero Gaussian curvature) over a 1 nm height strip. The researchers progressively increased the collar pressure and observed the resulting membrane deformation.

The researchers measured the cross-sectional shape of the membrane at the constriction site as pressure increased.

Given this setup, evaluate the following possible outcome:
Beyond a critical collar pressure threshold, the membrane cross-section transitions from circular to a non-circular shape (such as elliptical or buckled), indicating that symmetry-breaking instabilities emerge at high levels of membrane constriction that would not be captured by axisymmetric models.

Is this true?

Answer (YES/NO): YES